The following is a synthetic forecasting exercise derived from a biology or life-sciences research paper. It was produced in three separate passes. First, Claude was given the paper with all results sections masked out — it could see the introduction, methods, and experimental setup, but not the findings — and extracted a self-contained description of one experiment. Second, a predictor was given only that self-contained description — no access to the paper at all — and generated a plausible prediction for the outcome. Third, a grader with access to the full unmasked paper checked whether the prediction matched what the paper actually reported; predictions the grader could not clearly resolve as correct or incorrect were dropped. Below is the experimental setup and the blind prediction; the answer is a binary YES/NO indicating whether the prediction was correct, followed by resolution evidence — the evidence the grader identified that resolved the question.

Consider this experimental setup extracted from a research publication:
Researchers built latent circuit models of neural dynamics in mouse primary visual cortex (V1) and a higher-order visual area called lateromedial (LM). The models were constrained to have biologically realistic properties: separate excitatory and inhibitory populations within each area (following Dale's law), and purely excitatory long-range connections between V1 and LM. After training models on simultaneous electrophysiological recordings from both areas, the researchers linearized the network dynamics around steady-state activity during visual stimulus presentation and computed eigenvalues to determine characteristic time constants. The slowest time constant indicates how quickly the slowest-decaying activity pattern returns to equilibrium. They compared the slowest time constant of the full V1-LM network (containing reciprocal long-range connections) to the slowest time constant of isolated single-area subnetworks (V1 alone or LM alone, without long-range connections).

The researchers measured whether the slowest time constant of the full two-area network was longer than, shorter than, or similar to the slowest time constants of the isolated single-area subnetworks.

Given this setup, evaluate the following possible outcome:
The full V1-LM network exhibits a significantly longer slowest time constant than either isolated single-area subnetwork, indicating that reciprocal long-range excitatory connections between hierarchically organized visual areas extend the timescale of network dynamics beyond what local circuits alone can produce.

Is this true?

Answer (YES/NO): YES